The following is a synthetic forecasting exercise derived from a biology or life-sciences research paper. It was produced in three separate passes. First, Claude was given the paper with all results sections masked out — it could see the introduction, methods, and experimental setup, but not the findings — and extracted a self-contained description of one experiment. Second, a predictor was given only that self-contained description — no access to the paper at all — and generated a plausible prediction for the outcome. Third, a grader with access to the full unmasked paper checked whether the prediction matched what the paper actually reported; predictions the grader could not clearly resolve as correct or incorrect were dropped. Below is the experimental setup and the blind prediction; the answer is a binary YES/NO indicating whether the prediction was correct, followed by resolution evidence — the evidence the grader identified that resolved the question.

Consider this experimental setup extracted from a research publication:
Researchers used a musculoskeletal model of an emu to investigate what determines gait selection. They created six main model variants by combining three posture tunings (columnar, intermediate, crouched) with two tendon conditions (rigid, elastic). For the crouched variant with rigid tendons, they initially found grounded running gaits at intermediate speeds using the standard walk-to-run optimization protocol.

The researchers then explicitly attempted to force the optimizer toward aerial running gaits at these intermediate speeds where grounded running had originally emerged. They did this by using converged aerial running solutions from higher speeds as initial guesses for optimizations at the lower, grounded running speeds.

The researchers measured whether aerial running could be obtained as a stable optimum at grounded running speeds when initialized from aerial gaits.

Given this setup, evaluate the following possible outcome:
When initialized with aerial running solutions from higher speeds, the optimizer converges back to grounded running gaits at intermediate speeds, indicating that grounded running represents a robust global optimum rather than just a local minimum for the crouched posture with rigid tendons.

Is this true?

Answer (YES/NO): YES